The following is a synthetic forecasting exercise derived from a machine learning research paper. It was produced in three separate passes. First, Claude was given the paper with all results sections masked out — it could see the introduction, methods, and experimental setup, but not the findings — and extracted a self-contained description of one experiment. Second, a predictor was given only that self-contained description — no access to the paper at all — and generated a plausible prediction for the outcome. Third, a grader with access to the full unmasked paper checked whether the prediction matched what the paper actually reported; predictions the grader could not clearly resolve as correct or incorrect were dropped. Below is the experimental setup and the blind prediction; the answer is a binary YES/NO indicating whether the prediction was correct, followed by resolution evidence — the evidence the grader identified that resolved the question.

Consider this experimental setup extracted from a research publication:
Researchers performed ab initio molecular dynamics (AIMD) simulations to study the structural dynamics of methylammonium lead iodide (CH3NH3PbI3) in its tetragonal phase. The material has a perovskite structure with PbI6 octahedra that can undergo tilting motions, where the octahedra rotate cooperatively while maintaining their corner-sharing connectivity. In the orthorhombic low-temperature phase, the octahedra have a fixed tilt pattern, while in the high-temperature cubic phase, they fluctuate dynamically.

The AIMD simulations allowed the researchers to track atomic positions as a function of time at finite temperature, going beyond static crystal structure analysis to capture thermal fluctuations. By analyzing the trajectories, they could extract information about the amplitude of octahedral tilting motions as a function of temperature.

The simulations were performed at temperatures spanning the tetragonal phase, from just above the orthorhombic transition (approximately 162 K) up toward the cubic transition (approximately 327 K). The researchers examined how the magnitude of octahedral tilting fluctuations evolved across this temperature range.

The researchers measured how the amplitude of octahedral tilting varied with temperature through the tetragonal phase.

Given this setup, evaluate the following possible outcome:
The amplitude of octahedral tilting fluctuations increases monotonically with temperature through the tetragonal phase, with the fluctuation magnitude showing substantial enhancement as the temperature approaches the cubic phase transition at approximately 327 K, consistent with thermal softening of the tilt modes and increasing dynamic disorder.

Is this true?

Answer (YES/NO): YES